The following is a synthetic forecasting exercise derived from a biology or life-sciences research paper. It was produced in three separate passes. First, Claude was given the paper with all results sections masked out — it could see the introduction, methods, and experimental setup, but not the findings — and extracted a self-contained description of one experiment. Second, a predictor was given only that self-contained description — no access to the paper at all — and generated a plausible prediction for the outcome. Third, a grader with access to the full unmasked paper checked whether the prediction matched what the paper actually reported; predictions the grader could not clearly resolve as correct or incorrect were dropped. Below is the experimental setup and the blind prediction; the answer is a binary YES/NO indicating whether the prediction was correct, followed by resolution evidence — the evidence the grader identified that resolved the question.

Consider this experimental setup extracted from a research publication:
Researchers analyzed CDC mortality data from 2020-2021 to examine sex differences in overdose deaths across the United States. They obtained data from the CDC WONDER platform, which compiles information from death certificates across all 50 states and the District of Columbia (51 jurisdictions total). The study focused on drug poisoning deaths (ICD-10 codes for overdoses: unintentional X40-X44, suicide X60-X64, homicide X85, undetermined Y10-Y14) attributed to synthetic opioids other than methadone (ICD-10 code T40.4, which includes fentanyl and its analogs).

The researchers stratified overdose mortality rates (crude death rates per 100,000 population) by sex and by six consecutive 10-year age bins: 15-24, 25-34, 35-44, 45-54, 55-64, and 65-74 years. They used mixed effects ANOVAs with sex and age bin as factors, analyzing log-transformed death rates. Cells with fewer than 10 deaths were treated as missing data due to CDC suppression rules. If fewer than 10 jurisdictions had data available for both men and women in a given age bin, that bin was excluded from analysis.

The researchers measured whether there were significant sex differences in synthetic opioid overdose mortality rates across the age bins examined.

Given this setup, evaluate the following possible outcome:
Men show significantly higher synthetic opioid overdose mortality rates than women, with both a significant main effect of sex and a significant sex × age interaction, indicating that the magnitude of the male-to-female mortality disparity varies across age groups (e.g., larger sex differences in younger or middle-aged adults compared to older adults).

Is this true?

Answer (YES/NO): YES